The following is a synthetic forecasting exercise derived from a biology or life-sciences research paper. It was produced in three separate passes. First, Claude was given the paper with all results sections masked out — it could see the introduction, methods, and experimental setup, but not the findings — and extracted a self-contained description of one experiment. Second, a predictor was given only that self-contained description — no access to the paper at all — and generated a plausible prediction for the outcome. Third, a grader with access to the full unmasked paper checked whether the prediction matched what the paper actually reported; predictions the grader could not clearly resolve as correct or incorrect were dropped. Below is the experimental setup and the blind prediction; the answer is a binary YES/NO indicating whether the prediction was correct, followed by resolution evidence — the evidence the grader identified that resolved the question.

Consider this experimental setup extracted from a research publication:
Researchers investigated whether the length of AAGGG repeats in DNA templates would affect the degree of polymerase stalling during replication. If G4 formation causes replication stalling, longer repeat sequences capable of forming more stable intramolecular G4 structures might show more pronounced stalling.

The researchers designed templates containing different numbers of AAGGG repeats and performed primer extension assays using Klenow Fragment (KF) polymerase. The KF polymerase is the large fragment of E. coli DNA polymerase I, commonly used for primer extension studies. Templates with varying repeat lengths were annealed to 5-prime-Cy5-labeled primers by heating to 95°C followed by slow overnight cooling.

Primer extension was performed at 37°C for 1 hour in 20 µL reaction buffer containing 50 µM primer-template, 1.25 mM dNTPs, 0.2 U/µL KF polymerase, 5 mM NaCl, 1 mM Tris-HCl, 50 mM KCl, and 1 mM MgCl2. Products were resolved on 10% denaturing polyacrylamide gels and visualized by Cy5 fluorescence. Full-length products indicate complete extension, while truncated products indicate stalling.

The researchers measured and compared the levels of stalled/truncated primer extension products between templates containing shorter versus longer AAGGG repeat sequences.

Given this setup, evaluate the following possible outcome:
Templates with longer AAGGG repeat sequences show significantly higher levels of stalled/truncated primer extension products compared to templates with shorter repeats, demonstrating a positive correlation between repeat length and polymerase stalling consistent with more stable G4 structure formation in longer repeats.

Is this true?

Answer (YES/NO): YES